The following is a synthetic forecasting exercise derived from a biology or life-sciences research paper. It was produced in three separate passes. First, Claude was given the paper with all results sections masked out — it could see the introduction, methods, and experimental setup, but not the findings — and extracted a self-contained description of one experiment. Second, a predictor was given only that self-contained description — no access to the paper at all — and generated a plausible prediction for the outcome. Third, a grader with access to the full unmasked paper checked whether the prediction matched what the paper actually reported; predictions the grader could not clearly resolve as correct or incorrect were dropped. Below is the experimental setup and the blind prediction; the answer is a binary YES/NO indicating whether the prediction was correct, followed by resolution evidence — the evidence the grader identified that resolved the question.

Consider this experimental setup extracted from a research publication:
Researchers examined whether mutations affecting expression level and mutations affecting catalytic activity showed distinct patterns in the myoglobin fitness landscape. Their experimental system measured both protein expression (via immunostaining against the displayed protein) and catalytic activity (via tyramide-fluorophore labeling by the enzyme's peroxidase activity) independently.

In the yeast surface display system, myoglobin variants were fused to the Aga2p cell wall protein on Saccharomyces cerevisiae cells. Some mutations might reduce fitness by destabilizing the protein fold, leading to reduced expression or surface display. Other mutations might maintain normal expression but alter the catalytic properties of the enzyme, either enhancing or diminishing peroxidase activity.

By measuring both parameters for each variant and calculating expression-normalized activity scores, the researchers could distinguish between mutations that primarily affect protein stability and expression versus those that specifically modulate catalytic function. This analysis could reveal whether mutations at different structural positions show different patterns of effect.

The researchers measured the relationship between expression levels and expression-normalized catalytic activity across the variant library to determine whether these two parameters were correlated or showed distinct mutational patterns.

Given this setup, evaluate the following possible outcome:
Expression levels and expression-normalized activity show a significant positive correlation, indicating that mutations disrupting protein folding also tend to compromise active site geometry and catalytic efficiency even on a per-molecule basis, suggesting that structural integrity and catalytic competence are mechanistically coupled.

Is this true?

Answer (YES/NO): NO